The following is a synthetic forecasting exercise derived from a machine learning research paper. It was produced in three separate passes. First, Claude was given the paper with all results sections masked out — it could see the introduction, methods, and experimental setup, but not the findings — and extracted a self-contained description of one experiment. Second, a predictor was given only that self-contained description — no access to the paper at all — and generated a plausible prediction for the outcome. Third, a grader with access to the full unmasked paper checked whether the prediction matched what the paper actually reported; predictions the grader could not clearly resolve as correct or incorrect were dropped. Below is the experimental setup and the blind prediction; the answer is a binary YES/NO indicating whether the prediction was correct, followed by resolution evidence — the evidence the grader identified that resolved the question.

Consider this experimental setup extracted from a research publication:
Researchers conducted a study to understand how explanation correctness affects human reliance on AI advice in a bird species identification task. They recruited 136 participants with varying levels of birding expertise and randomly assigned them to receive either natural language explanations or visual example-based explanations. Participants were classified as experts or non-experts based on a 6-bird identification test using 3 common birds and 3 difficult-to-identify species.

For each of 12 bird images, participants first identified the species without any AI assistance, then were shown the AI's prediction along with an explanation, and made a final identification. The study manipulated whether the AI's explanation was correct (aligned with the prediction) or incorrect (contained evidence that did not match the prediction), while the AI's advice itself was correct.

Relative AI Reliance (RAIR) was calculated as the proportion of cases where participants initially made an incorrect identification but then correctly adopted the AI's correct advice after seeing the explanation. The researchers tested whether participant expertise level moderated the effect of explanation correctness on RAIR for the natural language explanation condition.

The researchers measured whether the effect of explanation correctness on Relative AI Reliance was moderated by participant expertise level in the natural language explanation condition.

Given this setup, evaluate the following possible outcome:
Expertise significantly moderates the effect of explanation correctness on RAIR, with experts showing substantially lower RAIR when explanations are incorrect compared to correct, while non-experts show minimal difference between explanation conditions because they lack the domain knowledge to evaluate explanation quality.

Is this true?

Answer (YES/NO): NO